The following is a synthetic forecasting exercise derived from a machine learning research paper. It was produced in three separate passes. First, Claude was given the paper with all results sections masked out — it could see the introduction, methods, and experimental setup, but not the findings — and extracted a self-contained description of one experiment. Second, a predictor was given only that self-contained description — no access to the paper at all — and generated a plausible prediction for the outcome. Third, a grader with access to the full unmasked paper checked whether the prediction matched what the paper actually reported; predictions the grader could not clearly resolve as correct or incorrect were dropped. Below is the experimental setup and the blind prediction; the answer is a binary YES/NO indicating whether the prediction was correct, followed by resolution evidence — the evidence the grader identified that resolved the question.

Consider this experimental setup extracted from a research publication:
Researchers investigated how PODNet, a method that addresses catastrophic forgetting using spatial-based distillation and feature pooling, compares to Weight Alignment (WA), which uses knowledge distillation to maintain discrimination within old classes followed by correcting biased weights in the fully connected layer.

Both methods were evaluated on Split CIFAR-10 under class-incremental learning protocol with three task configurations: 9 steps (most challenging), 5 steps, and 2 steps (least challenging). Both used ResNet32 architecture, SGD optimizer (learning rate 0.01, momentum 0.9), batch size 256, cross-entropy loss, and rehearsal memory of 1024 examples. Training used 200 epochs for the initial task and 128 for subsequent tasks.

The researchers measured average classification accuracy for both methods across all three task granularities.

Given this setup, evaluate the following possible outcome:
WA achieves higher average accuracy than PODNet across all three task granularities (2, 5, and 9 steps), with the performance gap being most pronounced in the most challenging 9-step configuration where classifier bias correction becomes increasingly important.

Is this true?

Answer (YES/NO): NO